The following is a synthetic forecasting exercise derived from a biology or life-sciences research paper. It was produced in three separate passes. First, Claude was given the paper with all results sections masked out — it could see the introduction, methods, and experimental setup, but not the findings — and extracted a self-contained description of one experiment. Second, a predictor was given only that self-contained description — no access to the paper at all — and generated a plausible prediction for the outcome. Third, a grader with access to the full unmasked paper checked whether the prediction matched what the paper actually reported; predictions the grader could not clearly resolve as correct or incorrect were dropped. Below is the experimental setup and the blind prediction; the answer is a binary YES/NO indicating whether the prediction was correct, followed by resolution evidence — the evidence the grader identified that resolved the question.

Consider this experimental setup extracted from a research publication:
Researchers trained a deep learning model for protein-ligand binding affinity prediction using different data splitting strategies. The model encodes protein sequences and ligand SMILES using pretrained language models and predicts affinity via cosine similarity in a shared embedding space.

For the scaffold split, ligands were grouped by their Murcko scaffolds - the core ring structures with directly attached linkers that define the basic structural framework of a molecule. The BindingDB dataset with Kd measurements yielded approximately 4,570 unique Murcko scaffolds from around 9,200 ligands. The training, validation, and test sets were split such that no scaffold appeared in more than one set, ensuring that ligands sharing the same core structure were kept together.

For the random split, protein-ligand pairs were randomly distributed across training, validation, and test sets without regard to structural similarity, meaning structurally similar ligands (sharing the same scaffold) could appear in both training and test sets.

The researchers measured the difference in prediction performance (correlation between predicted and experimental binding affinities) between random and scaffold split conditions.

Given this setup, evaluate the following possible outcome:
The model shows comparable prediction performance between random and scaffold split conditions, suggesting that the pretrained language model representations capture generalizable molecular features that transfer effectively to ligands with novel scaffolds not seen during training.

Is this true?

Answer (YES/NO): NO